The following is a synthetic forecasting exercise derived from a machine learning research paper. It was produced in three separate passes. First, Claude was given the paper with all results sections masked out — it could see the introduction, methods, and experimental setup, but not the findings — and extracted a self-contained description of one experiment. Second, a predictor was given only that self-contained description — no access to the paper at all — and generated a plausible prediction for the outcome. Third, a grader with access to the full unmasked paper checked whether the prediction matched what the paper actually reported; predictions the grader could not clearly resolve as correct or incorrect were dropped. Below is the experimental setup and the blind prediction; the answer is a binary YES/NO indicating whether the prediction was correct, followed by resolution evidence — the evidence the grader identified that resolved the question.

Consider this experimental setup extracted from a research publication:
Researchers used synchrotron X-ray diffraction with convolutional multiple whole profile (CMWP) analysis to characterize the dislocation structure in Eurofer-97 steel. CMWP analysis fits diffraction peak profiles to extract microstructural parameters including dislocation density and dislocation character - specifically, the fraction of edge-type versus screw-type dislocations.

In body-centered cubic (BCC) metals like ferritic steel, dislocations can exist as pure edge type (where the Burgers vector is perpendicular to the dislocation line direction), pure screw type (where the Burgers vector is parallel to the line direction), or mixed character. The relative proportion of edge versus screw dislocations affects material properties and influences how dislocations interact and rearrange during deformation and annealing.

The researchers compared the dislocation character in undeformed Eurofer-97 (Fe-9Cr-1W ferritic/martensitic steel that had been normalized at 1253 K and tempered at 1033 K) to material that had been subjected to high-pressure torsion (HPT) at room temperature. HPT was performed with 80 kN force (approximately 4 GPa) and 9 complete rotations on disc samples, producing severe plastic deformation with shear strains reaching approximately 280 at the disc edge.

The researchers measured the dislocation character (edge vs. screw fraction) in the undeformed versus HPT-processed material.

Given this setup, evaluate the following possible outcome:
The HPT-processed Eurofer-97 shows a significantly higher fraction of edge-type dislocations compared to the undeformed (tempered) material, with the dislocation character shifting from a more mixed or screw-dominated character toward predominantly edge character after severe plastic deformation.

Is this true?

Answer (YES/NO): YES